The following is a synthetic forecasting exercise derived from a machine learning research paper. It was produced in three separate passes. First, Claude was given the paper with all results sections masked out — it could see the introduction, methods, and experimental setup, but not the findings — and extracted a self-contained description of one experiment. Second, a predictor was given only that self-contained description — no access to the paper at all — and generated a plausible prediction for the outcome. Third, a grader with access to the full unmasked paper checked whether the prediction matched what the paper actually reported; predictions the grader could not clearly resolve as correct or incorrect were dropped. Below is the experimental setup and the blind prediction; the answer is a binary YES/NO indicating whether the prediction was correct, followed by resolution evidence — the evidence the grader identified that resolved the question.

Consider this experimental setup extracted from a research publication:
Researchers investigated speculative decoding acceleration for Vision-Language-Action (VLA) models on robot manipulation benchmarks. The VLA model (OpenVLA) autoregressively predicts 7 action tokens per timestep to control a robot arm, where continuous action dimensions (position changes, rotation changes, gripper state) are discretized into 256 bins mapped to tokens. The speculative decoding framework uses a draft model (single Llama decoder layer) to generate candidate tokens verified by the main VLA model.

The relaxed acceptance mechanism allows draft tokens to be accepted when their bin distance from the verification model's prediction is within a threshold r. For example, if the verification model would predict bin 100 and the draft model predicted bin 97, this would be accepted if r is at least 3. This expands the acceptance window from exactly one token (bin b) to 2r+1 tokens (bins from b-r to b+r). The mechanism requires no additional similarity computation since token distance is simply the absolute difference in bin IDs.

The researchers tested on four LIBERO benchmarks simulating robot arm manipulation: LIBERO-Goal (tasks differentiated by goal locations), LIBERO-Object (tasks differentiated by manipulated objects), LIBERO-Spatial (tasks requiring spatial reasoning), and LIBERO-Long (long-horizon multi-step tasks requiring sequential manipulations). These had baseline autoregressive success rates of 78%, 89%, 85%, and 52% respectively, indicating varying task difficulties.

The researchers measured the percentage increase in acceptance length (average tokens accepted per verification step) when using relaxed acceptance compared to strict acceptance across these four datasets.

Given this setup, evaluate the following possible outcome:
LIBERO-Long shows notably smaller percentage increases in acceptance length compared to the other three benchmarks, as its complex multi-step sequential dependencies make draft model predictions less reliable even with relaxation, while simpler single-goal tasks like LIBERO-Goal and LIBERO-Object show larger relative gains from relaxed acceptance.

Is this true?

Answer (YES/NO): YES